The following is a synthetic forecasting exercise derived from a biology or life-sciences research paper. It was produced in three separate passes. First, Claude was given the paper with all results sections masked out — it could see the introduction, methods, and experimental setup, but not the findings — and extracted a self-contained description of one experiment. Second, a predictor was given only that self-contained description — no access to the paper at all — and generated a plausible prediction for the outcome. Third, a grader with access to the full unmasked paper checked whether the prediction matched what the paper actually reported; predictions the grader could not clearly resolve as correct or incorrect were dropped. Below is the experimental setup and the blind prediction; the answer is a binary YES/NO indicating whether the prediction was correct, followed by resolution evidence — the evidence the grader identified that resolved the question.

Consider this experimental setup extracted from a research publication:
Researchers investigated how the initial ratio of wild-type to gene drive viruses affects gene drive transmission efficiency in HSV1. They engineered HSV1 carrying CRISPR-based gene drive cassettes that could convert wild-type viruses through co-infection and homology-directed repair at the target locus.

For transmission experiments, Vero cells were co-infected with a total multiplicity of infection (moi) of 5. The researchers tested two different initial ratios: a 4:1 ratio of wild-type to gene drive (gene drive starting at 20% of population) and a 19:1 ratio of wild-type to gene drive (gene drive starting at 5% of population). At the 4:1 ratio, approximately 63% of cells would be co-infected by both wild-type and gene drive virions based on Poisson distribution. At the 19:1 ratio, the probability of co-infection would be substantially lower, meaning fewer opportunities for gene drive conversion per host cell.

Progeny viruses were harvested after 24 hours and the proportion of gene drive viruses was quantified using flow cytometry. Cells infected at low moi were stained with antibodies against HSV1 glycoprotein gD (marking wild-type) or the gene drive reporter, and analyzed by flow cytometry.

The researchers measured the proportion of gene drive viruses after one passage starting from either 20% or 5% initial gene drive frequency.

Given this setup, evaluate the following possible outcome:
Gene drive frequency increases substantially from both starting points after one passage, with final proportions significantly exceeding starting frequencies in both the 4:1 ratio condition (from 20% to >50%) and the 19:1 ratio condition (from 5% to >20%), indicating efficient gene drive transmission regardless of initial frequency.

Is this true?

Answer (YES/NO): NO